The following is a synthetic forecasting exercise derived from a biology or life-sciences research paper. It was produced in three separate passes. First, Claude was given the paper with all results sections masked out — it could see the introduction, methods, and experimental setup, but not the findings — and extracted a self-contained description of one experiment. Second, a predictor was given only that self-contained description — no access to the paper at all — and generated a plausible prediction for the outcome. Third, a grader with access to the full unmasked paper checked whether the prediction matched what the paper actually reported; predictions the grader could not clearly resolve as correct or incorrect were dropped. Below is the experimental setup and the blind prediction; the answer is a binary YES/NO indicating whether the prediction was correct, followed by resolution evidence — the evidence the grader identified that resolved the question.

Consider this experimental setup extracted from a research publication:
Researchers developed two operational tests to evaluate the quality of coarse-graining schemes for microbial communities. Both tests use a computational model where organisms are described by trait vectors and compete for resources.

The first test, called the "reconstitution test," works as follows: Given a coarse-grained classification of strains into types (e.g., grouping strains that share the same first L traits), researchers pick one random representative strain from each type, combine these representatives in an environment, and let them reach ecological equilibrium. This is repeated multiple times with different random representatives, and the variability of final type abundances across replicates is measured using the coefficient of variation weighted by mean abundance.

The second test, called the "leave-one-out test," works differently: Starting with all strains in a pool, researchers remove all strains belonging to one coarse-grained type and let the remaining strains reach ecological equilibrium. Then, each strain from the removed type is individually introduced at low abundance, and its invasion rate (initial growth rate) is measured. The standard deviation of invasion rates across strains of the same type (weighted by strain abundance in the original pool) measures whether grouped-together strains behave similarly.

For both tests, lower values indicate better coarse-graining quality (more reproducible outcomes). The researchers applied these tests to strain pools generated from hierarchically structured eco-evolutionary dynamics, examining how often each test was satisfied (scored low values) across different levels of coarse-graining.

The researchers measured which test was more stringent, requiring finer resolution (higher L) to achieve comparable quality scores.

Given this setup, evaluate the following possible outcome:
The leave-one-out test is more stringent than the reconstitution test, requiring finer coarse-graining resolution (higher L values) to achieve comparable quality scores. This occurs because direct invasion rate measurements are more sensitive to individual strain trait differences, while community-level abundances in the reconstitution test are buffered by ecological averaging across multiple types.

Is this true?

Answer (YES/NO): NO